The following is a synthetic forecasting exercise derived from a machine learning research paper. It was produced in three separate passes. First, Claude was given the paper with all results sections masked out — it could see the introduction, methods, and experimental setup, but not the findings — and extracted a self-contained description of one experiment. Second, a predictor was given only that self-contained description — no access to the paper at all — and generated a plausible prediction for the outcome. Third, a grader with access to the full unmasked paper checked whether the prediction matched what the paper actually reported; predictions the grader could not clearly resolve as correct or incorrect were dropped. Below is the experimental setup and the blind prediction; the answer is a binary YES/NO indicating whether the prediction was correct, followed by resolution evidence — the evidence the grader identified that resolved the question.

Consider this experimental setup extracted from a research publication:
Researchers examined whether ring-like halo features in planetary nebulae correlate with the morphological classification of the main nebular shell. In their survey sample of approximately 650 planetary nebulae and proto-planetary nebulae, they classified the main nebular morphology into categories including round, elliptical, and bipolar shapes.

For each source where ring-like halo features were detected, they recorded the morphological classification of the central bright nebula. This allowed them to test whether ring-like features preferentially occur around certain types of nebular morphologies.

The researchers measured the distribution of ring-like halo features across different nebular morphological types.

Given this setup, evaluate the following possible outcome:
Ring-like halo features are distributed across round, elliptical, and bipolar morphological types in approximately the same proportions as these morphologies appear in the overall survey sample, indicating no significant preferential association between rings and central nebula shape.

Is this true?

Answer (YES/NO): YES